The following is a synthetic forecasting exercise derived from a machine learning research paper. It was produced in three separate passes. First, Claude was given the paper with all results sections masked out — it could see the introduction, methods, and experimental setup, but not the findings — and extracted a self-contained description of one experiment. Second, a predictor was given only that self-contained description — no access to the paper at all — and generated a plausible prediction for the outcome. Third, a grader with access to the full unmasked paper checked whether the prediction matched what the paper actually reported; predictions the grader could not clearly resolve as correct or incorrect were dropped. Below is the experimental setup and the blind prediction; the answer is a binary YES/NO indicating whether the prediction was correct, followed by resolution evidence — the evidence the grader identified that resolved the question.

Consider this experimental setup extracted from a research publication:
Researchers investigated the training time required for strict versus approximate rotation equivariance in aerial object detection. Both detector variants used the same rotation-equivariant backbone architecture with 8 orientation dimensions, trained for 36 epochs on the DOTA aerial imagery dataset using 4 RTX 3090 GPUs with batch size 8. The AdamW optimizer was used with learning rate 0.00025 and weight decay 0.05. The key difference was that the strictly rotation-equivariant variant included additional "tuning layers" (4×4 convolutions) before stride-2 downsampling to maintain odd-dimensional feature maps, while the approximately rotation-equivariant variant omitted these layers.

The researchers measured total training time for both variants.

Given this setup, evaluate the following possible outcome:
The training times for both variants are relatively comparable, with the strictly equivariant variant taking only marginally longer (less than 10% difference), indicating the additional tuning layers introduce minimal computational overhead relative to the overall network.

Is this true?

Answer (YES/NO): NO